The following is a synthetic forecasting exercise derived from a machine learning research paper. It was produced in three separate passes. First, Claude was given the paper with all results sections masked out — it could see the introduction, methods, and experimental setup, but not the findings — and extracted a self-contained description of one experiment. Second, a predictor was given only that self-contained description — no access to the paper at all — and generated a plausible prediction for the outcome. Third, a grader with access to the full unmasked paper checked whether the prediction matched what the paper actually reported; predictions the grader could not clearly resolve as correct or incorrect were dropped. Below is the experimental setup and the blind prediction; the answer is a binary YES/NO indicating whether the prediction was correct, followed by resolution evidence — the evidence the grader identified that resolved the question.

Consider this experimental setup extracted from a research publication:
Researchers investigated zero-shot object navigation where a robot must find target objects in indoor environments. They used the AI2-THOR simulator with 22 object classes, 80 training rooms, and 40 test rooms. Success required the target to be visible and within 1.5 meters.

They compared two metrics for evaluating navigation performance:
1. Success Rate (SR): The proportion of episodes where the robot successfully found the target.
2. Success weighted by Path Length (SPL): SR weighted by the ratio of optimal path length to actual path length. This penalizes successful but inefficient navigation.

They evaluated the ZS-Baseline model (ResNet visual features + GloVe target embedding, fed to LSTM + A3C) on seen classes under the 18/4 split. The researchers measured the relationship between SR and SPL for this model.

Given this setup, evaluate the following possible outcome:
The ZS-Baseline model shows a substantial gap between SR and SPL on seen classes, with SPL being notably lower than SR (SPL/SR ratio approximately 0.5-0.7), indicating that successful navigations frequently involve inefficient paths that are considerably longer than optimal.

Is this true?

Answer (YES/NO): NO